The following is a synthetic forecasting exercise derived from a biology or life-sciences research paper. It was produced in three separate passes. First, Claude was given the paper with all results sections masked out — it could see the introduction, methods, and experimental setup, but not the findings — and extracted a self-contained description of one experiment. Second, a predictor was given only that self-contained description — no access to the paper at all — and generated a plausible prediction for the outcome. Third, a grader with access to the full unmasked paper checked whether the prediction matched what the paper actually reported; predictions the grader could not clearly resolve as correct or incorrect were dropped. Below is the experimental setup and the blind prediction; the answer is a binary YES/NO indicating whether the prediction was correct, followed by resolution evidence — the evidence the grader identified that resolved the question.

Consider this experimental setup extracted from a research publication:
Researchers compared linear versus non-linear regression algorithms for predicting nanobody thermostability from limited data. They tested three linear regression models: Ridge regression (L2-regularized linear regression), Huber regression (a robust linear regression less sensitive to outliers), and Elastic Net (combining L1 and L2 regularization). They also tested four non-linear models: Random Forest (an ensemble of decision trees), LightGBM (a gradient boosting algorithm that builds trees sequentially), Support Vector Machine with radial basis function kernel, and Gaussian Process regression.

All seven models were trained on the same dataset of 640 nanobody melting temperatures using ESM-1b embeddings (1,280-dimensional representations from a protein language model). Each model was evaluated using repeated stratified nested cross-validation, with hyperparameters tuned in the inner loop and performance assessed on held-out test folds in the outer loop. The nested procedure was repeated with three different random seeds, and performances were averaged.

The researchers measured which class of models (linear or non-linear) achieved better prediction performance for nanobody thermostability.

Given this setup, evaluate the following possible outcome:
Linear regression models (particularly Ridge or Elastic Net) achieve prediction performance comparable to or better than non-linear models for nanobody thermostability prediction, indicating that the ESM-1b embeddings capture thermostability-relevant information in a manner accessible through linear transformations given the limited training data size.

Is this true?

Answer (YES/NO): NO